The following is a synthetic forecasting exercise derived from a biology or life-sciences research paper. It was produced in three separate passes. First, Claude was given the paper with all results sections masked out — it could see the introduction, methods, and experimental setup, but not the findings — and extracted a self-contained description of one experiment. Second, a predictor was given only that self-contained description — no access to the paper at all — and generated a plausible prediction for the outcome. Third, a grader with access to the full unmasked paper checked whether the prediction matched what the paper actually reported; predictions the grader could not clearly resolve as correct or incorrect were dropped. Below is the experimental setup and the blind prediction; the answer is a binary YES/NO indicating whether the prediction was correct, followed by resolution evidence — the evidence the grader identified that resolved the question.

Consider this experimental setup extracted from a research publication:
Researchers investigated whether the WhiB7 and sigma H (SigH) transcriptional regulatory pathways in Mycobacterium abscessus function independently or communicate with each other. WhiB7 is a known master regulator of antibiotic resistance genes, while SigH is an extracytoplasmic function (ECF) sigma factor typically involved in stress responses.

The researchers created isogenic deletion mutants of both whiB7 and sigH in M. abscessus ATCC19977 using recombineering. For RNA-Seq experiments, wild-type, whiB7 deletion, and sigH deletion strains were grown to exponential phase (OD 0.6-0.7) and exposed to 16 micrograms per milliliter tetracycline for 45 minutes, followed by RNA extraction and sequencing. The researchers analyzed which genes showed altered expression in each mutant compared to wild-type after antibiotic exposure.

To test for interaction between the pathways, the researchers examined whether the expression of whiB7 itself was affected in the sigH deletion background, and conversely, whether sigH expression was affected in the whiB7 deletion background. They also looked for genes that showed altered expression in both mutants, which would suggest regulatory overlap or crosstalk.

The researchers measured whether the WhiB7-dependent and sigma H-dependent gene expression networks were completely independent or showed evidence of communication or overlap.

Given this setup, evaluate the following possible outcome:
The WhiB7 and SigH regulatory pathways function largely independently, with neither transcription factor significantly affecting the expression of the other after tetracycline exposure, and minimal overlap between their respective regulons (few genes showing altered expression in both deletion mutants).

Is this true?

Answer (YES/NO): NO